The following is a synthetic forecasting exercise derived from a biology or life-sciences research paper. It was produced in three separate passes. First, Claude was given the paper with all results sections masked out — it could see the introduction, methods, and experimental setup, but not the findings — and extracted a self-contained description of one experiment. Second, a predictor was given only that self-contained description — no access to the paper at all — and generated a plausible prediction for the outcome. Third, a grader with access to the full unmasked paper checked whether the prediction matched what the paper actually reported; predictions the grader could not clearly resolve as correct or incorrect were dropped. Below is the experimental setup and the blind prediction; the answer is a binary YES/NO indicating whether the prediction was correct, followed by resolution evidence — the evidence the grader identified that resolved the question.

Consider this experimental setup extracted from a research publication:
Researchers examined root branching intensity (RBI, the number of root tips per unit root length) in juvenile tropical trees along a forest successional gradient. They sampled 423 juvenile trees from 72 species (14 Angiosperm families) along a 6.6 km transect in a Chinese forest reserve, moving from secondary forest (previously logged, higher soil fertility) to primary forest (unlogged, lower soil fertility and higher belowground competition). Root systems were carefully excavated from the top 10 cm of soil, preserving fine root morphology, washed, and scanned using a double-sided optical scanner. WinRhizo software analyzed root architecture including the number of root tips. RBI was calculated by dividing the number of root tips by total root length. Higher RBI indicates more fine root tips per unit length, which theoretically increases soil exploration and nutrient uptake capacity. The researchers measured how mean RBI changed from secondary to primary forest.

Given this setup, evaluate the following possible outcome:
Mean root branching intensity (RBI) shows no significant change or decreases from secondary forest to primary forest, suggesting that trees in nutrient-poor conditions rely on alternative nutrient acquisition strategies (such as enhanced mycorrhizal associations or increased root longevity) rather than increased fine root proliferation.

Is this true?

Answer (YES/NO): YES